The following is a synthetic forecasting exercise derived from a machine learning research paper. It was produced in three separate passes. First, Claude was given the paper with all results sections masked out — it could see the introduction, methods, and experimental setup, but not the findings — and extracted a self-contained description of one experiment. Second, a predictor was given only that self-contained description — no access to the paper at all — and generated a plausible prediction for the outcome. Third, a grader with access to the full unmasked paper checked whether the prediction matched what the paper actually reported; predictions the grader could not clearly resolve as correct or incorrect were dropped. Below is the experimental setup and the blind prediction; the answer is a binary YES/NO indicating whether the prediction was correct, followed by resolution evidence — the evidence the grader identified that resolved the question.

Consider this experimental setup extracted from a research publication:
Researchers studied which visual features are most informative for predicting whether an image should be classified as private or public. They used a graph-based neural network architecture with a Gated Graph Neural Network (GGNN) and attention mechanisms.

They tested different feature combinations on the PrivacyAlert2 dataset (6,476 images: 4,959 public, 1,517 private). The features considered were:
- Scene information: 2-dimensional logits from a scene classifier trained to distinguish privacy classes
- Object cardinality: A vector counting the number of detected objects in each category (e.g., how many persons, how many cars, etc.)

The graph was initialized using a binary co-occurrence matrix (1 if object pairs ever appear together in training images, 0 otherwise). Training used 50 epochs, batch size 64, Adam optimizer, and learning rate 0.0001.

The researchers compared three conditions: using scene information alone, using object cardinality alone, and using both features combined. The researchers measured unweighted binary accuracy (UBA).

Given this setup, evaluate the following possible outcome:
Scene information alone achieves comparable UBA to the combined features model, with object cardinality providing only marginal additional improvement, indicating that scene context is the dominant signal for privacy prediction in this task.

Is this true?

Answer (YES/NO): NO